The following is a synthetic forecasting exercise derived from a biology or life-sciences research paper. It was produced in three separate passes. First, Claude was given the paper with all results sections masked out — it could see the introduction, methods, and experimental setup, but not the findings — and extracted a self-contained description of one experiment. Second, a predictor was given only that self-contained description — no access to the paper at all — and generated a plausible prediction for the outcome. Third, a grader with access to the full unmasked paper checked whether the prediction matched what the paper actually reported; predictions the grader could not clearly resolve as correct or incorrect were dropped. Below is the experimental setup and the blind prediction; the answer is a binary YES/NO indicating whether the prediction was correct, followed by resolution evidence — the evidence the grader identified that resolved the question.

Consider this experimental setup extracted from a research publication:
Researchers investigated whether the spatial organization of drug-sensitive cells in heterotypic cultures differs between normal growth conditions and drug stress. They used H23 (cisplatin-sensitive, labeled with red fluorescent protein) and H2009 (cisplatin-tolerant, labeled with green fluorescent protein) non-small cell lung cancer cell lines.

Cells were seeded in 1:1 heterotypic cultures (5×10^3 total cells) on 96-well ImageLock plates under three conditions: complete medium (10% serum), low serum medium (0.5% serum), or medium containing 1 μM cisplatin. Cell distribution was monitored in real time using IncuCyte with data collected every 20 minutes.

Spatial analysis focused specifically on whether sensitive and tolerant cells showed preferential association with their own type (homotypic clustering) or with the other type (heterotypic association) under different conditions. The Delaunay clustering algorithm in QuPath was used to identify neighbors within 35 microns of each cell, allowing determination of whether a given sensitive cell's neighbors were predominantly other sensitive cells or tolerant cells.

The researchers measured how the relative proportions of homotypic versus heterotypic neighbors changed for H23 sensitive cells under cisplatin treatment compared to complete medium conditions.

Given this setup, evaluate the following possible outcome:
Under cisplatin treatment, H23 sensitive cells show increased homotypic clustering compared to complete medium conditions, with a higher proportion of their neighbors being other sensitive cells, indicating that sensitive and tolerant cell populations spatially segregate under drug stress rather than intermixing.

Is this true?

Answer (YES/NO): NO